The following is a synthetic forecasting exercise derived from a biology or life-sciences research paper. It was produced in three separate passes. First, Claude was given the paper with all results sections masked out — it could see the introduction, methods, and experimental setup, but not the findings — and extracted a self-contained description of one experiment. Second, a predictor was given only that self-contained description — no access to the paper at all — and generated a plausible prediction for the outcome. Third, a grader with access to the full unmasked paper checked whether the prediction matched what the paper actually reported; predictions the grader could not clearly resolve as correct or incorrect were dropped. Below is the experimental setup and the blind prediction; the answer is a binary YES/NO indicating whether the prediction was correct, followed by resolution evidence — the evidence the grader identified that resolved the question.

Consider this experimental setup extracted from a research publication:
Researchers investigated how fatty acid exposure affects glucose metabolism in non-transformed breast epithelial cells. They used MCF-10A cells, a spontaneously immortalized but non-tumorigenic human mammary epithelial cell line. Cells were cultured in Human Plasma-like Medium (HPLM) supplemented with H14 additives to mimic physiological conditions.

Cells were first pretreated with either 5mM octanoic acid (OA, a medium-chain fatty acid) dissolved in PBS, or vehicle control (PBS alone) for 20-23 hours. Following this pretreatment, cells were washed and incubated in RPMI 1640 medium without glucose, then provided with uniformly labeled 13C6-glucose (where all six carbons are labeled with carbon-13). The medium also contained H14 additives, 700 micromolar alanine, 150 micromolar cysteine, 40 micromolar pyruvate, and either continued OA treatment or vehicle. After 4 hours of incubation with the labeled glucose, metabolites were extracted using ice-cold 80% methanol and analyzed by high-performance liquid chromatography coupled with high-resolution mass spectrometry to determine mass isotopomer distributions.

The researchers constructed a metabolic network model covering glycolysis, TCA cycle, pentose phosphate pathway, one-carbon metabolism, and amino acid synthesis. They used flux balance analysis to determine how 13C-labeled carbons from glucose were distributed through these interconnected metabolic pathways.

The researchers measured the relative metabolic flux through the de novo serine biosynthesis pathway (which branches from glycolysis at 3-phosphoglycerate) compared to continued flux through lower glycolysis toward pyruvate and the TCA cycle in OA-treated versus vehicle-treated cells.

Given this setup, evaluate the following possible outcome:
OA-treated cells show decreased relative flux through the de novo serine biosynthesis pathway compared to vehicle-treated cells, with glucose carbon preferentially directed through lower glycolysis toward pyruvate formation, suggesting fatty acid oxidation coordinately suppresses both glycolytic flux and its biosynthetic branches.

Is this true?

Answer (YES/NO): NO